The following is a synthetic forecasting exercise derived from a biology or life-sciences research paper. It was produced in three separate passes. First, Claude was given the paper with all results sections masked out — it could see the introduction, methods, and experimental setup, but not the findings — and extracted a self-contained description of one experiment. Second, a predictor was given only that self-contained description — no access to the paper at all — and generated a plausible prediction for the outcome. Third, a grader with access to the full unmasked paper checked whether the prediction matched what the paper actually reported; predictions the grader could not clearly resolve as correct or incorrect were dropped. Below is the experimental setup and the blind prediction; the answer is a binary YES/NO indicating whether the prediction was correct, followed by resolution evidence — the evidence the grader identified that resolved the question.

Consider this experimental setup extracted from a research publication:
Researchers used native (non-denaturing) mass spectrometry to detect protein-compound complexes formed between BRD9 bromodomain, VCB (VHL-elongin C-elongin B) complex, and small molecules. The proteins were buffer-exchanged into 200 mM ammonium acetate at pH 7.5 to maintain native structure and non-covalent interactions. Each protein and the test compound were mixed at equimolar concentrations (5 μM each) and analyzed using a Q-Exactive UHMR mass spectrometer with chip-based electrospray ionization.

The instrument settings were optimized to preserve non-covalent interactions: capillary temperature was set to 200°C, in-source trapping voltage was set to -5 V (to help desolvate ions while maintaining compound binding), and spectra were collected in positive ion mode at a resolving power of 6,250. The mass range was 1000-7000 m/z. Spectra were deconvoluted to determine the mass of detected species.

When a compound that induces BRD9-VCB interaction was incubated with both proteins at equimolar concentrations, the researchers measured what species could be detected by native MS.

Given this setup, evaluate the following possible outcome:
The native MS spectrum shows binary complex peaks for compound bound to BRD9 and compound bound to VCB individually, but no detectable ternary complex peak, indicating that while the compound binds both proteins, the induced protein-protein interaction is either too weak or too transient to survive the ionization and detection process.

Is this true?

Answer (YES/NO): NO